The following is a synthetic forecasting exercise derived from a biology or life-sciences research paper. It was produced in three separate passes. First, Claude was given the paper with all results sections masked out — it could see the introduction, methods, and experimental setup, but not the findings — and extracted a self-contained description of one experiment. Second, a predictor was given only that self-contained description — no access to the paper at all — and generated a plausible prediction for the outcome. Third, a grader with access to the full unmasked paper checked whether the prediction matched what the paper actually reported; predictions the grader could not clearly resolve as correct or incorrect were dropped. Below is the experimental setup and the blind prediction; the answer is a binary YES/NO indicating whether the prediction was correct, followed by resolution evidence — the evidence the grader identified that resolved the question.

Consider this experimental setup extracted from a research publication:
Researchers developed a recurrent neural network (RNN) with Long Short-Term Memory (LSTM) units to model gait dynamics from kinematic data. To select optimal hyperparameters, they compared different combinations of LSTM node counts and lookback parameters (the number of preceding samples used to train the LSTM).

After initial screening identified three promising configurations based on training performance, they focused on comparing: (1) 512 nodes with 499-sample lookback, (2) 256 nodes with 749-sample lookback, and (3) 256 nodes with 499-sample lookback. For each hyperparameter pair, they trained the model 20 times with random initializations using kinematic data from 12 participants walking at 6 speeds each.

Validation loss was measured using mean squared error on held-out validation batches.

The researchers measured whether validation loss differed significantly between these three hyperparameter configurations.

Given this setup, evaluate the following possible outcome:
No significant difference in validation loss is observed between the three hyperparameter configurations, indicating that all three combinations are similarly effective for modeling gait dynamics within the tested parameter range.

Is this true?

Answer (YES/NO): NO